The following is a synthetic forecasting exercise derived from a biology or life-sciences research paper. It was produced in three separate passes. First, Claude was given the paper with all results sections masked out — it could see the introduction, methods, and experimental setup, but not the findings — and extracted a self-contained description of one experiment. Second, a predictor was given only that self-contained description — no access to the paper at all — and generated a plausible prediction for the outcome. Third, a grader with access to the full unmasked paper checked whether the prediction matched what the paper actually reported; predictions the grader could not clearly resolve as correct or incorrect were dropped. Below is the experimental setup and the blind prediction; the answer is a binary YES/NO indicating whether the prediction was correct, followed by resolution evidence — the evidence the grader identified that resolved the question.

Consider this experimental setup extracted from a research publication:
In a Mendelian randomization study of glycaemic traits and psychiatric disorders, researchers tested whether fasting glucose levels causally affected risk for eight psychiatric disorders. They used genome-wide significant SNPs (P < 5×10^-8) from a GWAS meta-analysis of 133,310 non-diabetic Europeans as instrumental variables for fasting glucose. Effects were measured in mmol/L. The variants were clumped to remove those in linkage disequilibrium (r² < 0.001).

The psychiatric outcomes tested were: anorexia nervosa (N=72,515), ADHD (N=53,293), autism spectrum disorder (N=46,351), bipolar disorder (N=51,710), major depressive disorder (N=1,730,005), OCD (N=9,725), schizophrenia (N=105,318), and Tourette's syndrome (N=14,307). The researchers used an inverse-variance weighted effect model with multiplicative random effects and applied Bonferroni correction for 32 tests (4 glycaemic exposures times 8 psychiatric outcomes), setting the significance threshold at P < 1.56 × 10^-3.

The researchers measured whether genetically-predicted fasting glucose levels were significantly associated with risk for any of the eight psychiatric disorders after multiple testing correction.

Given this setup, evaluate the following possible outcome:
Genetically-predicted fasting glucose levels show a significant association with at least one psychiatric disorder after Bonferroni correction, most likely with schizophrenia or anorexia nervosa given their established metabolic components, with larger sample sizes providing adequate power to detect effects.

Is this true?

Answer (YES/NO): NO